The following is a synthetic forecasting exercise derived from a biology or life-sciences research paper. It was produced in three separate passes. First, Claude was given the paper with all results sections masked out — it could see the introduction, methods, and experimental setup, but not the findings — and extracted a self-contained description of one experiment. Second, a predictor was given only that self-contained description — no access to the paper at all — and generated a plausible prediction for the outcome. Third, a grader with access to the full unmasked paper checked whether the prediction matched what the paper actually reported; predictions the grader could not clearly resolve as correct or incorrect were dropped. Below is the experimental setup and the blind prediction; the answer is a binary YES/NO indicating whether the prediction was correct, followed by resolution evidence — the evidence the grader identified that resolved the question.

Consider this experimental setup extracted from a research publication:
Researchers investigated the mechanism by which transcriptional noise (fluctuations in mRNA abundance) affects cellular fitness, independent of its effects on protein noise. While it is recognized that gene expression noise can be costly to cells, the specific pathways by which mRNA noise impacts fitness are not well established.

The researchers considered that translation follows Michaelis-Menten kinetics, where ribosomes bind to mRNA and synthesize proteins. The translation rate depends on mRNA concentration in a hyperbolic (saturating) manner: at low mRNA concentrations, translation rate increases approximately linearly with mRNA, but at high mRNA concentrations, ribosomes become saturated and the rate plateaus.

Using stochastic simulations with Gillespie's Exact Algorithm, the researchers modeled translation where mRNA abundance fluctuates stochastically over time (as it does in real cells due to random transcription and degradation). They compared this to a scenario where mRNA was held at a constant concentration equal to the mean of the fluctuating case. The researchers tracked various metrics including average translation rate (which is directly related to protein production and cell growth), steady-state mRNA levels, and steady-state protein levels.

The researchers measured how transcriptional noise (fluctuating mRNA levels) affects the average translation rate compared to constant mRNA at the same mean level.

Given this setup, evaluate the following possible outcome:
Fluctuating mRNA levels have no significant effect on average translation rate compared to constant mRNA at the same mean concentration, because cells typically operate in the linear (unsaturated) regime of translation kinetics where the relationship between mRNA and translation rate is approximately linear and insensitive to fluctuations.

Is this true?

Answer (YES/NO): NO